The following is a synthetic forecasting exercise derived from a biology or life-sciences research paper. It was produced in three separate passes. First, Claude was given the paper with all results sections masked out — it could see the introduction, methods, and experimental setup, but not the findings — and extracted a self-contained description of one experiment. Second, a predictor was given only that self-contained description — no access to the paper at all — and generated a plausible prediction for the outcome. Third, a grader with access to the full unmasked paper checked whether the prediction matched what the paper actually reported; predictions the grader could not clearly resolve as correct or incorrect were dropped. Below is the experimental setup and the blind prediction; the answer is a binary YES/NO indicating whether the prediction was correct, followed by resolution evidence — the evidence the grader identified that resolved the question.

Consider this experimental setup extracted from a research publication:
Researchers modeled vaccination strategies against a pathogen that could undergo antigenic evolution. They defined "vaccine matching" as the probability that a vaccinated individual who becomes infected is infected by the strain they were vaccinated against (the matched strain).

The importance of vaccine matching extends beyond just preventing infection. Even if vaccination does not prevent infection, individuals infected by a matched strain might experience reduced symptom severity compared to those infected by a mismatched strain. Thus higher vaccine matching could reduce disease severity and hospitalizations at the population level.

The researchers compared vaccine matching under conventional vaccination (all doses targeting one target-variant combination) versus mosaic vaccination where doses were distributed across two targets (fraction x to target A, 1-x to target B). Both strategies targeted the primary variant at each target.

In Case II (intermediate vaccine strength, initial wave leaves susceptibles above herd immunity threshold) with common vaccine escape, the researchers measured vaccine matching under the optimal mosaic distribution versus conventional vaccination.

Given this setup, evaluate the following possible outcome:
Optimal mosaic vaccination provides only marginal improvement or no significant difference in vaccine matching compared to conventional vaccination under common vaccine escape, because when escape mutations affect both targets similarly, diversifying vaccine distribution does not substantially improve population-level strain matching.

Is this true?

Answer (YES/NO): NO